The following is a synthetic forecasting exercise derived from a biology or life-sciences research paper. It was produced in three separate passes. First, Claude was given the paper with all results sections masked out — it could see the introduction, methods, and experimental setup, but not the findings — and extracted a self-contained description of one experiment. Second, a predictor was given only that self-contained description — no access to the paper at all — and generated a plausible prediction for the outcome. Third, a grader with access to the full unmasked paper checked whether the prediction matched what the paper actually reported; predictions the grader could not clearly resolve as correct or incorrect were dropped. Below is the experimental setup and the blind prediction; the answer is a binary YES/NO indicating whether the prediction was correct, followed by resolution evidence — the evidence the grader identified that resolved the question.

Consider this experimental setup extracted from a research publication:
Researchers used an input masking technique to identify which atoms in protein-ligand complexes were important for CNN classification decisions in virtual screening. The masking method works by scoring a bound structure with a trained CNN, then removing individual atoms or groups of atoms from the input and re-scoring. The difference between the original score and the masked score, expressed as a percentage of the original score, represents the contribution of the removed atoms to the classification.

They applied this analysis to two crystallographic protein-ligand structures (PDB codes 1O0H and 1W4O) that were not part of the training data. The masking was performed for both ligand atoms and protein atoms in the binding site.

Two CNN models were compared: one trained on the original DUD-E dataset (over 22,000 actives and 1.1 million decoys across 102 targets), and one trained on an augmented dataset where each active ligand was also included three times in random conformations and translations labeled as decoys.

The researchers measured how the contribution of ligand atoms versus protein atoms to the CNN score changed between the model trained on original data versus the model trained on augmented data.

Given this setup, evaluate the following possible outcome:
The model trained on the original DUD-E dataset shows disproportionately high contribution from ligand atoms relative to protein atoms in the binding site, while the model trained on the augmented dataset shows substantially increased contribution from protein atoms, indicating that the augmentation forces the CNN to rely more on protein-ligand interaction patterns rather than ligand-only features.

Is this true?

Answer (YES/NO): YES